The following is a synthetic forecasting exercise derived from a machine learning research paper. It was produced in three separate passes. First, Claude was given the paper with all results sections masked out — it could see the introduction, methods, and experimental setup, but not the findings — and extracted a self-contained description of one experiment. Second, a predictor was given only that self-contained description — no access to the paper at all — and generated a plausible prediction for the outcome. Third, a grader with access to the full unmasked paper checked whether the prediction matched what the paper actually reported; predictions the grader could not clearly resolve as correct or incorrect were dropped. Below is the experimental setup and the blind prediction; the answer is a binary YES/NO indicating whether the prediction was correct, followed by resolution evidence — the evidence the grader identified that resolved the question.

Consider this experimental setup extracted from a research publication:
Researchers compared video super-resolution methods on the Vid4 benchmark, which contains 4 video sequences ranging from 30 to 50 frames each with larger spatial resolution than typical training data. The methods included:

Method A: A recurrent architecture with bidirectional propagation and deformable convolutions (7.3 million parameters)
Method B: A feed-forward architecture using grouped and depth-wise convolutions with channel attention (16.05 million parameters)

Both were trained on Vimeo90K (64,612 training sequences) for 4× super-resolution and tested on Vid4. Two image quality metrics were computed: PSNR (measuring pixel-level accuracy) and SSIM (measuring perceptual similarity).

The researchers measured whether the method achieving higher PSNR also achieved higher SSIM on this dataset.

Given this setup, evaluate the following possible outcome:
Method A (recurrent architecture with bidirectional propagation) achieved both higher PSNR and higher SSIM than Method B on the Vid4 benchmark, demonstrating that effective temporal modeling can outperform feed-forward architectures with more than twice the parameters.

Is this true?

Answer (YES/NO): YES